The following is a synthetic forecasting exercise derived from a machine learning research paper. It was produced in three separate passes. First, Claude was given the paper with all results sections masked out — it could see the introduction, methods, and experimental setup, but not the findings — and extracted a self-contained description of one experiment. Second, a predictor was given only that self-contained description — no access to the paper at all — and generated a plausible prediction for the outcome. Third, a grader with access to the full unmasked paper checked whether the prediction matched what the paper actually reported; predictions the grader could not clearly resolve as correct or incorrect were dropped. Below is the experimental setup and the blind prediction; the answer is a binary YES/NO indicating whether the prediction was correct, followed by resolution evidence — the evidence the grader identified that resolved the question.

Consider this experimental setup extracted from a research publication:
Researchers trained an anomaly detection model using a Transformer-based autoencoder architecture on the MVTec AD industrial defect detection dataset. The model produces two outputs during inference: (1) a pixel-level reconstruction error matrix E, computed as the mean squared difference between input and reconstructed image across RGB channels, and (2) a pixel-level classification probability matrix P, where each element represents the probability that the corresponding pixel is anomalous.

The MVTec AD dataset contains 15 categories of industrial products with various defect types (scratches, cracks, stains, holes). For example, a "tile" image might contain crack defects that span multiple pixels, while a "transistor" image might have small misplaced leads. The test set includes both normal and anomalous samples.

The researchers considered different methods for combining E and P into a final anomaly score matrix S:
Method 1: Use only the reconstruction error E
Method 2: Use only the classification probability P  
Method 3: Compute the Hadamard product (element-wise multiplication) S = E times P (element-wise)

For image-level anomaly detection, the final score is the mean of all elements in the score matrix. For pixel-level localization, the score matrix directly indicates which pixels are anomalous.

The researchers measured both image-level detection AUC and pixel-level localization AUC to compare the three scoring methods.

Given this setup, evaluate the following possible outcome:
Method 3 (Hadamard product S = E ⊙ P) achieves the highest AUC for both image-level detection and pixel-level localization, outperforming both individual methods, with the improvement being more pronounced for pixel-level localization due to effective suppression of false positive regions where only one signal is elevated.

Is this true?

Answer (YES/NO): YES